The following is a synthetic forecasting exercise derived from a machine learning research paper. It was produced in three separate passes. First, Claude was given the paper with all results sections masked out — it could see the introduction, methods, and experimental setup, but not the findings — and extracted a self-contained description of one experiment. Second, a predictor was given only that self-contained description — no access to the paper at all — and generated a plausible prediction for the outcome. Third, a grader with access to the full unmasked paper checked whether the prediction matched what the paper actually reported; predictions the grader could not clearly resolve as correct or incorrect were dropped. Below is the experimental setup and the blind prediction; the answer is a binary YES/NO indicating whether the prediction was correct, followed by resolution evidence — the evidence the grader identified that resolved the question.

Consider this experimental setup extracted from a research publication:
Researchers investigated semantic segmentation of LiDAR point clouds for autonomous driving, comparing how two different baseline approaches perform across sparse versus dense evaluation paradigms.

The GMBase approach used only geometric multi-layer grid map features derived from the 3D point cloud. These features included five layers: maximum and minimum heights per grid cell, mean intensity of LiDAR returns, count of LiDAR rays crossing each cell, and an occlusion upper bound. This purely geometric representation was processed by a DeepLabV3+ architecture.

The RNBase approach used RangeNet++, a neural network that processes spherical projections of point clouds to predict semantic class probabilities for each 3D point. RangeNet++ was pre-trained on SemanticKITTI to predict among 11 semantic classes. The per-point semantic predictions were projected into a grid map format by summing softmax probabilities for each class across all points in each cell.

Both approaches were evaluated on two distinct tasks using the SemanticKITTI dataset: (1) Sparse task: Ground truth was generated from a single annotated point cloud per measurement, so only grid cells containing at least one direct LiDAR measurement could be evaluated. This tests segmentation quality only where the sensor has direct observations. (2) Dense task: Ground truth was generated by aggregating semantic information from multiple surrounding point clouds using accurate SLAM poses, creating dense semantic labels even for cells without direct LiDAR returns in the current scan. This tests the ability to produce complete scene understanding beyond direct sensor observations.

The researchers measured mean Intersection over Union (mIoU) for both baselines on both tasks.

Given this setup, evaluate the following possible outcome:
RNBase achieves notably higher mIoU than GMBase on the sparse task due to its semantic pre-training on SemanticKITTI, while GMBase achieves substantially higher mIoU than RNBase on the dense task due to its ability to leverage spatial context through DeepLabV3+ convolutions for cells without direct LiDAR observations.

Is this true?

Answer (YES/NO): YES